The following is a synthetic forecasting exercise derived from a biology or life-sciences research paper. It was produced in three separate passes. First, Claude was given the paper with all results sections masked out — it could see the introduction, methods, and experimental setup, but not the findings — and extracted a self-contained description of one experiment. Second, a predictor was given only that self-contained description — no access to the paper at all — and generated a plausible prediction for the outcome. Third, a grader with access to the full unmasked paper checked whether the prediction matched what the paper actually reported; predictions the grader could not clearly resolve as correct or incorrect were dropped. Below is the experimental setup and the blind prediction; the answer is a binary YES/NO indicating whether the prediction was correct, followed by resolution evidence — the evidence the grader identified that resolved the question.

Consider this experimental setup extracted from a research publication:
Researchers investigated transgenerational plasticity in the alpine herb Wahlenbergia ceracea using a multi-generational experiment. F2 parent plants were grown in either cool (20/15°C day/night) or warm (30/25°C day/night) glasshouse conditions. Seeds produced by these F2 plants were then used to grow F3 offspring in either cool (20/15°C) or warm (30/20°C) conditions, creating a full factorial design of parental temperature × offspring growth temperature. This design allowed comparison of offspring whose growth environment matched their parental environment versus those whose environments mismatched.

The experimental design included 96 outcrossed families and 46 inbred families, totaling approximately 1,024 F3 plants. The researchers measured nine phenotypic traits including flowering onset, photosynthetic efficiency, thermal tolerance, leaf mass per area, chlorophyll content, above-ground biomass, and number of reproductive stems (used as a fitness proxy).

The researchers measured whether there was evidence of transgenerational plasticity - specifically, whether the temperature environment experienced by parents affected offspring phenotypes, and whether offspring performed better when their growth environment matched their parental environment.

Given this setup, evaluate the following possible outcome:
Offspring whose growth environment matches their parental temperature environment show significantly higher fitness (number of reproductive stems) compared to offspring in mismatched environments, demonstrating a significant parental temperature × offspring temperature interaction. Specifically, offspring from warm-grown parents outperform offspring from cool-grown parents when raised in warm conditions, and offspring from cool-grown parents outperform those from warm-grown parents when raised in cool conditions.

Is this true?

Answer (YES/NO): NO